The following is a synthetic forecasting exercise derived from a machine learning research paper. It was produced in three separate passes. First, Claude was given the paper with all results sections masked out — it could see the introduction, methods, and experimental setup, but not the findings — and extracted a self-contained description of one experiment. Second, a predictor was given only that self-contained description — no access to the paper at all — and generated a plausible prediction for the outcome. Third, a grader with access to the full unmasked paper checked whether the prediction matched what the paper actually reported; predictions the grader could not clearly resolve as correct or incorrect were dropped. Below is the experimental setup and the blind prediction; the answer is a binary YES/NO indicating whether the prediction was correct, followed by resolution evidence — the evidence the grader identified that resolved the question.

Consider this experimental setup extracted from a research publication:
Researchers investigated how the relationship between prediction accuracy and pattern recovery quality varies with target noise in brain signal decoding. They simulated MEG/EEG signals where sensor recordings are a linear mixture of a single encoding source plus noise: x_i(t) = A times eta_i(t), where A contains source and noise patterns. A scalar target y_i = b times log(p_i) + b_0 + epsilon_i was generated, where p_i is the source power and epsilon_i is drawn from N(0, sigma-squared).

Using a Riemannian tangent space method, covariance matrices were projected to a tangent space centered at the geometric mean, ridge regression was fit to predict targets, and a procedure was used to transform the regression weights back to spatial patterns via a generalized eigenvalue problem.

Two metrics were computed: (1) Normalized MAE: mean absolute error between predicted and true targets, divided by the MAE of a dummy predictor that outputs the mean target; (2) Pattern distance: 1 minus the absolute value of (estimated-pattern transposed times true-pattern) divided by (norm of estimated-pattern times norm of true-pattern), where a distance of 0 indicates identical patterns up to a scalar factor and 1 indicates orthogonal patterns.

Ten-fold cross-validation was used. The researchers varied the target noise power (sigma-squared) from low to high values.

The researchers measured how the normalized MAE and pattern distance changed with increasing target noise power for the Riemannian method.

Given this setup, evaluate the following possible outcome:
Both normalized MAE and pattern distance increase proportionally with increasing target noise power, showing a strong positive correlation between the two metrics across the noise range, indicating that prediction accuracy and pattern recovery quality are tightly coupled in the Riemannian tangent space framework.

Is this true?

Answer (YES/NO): NO